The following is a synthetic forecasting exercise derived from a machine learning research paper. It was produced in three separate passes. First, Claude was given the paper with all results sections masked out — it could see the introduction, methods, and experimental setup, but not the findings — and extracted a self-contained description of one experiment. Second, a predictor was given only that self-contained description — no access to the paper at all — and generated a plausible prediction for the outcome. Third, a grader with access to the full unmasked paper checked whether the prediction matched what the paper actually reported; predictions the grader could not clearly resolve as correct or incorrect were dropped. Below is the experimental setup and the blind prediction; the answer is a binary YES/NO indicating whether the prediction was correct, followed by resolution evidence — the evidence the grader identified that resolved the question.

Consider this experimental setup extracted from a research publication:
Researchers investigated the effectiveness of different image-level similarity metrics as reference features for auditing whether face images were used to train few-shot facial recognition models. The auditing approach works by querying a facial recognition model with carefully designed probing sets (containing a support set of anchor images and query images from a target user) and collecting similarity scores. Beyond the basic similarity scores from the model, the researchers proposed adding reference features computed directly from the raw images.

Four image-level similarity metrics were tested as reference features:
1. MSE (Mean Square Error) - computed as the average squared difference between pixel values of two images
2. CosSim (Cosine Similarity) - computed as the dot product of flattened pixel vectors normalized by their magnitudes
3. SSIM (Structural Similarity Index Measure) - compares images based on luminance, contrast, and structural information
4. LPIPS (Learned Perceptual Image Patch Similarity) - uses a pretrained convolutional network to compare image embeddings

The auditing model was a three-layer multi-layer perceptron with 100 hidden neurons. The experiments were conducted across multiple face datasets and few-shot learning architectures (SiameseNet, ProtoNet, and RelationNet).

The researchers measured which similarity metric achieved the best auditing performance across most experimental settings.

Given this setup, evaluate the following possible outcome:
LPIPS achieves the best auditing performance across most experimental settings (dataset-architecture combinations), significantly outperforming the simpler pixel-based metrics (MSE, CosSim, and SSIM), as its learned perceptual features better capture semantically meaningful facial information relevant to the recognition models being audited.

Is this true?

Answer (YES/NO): NO